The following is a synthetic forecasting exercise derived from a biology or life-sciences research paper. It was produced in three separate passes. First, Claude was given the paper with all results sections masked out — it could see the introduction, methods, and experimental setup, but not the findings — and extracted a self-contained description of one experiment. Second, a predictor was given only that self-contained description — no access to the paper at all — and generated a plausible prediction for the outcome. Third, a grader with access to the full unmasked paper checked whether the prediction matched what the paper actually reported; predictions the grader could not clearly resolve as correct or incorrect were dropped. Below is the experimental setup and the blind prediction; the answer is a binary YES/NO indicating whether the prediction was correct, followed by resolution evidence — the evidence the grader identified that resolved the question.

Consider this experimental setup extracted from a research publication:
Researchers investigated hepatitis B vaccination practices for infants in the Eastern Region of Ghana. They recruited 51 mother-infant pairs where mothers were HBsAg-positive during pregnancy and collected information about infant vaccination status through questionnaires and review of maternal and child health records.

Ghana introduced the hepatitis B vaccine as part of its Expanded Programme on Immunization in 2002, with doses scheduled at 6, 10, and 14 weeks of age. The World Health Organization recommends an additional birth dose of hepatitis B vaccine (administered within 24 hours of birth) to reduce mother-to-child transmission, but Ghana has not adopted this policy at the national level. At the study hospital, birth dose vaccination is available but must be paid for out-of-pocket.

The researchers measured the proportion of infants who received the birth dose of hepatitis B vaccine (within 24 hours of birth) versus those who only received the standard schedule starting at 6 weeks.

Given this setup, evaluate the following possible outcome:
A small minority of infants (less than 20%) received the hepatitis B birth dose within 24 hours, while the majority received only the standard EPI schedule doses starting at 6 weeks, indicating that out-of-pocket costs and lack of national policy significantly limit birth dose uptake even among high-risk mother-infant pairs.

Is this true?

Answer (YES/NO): NO